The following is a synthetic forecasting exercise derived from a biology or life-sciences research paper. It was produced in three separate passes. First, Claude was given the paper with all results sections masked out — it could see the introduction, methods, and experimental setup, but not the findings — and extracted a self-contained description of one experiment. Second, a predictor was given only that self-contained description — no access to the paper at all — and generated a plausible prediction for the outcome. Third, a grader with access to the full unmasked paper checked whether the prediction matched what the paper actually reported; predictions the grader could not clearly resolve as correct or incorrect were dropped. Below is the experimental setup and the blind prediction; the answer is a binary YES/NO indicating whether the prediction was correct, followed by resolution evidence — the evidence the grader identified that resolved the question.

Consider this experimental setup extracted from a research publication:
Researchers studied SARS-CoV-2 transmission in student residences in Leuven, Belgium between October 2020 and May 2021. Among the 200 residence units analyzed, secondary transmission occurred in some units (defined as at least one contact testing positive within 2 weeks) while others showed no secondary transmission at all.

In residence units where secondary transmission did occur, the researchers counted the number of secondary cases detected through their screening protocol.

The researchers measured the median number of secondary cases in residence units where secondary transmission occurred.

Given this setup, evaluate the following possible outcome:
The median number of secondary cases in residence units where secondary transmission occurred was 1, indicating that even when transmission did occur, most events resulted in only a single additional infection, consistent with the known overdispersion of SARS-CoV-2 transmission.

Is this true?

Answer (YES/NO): NO